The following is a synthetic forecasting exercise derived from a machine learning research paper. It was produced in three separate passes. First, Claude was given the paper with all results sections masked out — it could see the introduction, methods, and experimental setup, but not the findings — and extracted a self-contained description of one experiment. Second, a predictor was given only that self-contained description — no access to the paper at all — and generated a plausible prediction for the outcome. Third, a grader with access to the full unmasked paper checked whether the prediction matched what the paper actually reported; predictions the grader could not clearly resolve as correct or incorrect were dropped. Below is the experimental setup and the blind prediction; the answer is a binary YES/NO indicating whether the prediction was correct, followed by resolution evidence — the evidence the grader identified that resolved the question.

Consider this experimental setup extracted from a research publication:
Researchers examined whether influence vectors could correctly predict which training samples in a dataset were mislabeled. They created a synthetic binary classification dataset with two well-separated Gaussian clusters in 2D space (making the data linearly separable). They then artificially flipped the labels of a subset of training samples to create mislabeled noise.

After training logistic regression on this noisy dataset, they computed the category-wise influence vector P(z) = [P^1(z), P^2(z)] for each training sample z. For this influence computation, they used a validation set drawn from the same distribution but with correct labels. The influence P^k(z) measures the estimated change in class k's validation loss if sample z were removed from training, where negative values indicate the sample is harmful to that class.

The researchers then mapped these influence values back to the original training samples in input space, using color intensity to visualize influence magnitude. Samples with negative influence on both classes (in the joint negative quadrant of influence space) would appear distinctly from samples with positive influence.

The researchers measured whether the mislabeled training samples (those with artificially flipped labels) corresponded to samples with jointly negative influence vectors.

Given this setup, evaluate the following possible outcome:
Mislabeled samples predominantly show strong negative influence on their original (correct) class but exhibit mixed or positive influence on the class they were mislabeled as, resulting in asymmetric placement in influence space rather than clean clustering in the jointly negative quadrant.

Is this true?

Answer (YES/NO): NO